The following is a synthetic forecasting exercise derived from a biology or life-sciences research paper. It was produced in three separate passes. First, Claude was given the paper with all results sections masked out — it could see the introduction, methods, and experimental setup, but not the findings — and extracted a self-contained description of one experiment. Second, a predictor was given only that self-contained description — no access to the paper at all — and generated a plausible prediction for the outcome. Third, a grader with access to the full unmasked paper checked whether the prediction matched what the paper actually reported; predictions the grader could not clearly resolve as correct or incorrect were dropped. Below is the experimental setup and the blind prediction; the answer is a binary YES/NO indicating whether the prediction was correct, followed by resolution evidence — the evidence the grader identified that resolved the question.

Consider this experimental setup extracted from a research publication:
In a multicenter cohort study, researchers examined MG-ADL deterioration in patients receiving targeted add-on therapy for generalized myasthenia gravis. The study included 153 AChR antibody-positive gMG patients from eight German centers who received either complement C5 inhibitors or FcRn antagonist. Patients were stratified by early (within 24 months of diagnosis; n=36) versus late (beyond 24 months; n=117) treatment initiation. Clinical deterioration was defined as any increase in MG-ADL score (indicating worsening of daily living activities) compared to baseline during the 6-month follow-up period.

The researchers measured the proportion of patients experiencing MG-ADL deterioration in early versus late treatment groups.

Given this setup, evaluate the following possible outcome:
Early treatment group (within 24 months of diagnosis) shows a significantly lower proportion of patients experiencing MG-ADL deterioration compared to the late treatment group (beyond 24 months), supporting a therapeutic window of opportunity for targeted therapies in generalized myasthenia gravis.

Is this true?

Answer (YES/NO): NO